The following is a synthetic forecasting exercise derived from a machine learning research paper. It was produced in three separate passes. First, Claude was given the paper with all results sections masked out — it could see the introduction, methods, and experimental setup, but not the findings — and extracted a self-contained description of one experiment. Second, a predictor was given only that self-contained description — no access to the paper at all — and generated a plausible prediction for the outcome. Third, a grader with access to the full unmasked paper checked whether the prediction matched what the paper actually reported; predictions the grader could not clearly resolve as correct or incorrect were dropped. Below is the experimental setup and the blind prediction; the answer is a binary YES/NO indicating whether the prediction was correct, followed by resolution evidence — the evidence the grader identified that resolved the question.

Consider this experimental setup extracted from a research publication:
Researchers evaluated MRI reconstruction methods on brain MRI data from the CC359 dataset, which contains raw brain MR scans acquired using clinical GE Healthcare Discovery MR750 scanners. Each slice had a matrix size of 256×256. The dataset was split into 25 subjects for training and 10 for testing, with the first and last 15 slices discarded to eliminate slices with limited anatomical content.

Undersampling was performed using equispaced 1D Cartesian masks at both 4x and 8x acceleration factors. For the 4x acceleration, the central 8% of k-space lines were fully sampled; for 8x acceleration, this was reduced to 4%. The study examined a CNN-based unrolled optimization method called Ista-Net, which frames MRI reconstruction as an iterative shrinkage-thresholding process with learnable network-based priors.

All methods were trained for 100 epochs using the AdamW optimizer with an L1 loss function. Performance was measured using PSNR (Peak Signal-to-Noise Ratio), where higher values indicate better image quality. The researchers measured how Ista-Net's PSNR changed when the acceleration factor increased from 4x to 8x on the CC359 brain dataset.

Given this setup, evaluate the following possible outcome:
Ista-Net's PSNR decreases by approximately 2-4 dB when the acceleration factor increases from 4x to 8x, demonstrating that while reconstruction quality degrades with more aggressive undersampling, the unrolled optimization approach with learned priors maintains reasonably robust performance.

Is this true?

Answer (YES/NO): NO